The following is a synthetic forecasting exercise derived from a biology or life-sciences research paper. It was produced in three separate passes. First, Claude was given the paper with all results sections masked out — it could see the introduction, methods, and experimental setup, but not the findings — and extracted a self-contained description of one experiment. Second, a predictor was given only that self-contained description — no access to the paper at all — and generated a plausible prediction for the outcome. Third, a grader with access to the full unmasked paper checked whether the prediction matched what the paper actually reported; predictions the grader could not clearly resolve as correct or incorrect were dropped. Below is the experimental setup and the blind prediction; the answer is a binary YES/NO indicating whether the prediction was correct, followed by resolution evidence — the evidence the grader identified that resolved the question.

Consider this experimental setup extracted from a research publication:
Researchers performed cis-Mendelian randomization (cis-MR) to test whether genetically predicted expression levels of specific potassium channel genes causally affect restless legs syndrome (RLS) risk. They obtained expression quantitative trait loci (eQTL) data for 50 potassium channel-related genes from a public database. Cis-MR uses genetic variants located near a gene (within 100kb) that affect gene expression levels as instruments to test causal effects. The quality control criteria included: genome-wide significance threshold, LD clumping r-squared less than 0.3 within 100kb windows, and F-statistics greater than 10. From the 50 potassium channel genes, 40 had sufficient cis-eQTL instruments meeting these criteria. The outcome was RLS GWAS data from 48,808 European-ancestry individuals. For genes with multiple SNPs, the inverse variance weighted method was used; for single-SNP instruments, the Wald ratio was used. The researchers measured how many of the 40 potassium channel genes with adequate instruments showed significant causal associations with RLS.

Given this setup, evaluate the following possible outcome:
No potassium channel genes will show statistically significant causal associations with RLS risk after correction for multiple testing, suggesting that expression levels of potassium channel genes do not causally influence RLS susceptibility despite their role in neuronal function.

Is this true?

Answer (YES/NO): YES